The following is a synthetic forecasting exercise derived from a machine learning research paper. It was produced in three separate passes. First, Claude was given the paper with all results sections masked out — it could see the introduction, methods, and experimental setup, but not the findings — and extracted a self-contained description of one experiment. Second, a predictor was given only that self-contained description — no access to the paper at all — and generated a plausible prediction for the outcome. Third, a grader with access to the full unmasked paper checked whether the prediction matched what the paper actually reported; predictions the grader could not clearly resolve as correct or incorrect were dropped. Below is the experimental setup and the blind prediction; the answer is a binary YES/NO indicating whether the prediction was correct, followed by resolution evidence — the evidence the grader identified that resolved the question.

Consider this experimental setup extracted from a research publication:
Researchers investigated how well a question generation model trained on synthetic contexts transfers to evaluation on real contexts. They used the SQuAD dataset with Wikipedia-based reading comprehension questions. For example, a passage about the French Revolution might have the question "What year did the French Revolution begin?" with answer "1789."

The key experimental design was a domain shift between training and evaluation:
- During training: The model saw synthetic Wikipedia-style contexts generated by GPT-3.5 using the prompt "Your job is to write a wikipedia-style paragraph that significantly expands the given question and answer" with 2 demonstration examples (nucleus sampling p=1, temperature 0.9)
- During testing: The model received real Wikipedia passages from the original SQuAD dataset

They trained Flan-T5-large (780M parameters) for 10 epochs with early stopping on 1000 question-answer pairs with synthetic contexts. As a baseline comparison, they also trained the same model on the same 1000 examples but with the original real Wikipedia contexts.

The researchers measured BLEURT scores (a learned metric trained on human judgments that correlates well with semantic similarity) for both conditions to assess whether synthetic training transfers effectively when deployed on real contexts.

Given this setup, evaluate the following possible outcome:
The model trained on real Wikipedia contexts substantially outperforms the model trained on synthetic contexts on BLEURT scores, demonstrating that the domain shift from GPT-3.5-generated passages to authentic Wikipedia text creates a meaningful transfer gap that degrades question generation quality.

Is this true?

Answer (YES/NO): NO